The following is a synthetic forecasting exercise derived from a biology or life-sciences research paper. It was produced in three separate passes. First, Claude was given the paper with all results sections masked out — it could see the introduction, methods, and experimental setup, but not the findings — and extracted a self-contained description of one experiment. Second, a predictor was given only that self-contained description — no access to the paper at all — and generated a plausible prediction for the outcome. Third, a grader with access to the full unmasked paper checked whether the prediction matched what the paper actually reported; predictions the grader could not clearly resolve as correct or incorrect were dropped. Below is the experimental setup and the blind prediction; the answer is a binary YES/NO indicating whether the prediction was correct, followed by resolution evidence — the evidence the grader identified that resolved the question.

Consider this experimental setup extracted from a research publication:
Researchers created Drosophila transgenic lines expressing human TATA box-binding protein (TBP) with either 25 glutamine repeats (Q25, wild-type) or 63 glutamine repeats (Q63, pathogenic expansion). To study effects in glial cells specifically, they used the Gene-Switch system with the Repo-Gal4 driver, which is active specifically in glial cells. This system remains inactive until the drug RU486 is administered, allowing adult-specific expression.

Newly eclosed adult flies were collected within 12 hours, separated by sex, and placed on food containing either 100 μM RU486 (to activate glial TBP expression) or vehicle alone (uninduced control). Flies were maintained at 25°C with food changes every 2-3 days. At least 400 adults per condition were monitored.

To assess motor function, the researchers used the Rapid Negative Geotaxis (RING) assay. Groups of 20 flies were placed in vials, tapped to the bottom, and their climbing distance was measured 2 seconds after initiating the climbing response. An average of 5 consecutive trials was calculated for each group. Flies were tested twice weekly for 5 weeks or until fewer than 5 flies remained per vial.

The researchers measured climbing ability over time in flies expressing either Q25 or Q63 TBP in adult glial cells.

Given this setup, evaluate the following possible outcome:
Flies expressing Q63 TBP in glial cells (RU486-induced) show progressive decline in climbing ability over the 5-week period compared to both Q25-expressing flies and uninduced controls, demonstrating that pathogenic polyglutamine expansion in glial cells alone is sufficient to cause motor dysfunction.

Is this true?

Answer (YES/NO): YES